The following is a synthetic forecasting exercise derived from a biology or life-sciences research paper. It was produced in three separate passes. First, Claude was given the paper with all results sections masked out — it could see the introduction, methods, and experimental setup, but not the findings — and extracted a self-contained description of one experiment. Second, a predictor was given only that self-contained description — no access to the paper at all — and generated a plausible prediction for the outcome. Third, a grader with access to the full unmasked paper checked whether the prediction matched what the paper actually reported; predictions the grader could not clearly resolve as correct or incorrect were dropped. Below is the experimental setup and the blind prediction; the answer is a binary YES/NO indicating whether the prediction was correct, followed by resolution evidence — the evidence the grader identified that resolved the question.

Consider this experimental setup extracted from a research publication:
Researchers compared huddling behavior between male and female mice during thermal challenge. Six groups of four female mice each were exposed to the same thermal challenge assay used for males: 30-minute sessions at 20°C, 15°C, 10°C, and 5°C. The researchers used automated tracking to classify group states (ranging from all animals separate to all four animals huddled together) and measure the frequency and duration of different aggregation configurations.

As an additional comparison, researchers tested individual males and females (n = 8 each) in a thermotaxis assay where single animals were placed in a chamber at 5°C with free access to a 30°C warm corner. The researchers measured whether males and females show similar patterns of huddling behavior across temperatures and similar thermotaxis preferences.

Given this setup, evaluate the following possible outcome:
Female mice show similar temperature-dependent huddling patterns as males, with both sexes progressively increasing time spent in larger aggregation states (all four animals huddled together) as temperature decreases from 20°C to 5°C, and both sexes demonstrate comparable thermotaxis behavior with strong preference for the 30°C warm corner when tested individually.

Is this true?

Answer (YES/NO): NO